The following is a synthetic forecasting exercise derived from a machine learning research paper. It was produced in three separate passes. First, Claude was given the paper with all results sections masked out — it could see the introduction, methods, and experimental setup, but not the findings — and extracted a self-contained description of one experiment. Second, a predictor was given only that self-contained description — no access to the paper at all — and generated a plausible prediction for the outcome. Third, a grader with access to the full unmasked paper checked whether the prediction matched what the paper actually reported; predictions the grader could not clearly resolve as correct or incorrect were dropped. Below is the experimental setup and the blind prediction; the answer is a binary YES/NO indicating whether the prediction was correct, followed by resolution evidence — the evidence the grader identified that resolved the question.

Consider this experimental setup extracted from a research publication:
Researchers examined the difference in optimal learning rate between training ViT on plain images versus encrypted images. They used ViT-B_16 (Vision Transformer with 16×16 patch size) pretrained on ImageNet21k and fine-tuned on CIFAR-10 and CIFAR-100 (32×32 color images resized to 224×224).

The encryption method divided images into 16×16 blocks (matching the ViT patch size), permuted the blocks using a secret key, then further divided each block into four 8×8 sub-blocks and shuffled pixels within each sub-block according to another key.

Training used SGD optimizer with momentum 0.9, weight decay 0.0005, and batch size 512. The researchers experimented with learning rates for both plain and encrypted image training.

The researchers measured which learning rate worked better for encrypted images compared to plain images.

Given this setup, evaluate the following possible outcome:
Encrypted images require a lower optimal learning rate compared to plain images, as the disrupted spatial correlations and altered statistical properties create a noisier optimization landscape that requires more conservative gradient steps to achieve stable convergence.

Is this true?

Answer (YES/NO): NO